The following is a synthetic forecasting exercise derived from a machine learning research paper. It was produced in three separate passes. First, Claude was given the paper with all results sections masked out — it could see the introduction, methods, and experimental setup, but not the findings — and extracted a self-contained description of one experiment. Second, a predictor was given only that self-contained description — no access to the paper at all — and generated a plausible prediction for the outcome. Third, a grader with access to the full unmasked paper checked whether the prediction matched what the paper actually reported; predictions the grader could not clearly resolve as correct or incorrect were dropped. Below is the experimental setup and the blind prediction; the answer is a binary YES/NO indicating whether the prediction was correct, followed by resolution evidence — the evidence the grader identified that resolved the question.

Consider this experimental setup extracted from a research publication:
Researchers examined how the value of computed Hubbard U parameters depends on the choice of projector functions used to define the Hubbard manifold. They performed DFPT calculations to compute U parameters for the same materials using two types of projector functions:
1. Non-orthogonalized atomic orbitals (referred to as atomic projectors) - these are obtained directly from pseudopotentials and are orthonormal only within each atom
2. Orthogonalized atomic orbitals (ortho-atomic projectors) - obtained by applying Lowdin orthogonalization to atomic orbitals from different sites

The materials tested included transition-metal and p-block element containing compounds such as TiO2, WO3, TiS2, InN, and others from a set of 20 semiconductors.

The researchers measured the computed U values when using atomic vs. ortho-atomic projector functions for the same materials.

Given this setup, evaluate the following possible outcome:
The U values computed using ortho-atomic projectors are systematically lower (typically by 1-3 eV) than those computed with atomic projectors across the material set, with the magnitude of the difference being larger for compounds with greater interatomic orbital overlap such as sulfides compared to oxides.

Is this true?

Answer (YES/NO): NO